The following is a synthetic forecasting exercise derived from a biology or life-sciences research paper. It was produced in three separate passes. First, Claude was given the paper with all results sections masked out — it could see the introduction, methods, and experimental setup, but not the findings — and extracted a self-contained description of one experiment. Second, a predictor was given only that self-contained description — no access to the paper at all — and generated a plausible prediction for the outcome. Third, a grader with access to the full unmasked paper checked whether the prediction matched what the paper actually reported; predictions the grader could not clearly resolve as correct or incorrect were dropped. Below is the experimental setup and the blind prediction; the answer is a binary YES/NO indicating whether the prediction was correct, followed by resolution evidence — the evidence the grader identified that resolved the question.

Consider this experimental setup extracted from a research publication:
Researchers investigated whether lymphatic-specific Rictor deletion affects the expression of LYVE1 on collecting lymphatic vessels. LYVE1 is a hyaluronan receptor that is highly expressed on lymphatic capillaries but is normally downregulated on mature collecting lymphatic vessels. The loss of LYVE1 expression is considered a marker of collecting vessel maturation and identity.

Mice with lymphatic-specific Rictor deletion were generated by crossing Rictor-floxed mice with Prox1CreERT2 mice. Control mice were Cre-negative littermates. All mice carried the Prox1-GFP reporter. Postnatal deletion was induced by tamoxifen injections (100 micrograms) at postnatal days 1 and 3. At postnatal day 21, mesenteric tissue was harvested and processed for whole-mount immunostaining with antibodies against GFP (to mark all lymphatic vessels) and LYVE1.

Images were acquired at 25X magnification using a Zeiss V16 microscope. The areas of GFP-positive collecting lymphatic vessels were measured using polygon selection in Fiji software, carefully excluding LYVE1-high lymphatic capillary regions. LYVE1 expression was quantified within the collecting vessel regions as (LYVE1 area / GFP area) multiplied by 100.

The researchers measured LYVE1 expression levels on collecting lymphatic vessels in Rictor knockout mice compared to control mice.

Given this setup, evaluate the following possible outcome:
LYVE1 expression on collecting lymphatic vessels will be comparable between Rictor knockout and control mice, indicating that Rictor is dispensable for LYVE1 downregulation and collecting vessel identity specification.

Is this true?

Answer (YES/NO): NO